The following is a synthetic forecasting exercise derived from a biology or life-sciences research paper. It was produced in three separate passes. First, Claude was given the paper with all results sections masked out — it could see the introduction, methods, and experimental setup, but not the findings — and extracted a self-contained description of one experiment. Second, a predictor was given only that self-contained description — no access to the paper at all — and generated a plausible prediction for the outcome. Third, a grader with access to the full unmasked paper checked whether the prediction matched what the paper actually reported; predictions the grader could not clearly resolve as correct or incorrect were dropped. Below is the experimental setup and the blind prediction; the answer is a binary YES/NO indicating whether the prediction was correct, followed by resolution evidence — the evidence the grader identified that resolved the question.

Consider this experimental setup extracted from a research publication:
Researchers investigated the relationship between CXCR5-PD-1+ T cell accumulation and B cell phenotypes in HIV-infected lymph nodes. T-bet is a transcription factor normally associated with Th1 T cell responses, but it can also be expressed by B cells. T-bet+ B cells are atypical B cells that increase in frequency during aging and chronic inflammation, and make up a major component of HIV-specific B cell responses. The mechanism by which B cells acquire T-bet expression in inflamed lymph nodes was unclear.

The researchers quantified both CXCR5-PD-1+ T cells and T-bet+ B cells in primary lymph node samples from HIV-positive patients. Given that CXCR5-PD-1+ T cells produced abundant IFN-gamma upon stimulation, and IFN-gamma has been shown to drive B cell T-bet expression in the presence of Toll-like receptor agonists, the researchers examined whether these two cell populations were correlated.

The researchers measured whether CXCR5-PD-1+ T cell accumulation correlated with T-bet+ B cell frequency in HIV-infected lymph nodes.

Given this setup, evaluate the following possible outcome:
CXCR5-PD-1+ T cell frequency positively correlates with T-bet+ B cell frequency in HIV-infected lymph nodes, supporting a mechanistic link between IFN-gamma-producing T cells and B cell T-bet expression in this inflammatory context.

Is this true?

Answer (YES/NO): NO